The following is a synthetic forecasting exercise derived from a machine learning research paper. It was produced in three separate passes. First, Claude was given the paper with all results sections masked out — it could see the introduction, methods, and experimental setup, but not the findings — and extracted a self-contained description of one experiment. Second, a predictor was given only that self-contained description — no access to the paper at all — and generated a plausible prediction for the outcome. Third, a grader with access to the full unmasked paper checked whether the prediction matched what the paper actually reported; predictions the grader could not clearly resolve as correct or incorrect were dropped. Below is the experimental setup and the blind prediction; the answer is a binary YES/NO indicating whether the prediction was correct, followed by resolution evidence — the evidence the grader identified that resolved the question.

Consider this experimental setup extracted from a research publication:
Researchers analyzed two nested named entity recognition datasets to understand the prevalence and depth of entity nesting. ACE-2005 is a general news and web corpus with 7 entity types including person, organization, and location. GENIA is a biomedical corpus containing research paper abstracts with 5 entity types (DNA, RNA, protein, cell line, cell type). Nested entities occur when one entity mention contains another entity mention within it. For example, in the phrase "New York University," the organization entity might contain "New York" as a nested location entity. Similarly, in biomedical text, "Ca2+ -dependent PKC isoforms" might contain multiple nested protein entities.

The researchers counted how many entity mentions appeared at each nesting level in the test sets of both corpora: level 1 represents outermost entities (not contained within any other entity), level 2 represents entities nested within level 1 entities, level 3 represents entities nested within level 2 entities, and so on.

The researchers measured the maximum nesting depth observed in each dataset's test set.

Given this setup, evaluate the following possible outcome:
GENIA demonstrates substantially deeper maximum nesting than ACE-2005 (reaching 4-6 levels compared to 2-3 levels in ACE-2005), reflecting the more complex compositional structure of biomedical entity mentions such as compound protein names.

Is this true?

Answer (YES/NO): NO